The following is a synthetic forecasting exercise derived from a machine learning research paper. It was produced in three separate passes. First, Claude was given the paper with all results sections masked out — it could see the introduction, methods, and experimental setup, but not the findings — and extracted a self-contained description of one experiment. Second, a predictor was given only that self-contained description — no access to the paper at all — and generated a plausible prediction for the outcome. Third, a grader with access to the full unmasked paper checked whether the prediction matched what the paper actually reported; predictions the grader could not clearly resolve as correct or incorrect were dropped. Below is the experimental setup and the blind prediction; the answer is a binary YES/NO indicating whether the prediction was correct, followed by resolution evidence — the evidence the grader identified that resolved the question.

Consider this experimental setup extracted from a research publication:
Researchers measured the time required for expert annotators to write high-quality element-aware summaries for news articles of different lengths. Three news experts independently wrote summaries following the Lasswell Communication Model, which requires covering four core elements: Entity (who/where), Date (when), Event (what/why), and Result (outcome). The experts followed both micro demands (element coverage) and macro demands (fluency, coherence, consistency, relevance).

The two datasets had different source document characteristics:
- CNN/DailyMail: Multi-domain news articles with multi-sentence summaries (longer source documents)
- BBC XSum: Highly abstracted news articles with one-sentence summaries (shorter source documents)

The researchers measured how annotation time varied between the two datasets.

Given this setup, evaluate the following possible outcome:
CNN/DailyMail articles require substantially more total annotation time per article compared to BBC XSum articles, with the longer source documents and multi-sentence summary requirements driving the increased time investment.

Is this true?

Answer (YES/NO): YES